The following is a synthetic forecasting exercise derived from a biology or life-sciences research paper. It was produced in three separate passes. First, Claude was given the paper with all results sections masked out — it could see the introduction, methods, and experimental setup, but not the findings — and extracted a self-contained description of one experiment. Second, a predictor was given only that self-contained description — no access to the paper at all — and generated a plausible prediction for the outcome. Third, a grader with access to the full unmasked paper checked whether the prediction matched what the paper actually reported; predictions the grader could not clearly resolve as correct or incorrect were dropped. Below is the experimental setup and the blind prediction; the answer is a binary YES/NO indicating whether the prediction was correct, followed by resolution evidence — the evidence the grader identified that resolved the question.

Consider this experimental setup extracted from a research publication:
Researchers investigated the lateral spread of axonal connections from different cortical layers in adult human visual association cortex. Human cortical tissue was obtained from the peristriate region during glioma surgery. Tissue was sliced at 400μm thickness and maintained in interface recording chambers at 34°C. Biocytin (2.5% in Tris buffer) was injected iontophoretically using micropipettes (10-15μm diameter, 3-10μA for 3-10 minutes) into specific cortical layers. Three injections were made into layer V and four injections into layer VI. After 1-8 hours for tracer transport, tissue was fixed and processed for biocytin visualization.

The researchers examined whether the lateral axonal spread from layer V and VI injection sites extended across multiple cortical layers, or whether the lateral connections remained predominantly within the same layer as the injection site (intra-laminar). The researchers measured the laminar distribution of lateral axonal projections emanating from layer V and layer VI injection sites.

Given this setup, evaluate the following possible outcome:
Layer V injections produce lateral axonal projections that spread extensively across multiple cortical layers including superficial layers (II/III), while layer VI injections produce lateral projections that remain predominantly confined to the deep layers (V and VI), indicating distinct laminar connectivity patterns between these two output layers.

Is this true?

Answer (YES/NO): NO